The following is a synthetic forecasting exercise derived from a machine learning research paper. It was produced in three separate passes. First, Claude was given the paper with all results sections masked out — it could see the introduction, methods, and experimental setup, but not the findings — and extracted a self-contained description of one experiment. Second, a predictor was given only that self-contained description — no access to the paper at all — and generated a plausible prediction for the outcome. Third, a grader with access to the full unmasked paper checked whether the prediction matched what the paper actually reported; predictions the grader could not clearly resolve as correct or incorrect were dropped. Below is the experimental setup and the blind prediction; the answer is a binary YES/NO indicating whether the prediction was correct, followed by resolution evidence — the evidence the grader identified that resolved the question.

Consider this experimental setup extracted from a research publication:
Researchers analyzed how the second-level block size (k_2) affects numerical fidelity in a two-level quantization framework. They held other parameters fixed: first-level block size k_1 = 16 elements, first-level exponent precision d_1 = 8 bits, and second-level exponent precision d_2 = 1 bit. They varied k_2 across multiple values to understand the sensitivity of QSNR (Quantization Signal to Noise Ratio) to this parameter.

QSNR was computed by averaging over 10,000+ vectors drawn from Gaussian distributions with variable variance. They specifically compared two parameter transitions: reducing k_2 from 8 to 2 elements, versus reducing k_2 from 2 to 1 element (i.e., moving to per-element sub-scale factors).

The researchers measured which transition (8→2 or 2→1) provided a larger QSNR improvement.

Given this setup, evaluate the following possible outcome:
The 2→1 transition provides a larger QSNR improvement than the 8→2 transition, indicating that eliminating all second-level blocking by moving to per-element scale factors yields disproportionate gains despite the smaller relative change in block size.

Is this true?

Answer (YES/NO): NO